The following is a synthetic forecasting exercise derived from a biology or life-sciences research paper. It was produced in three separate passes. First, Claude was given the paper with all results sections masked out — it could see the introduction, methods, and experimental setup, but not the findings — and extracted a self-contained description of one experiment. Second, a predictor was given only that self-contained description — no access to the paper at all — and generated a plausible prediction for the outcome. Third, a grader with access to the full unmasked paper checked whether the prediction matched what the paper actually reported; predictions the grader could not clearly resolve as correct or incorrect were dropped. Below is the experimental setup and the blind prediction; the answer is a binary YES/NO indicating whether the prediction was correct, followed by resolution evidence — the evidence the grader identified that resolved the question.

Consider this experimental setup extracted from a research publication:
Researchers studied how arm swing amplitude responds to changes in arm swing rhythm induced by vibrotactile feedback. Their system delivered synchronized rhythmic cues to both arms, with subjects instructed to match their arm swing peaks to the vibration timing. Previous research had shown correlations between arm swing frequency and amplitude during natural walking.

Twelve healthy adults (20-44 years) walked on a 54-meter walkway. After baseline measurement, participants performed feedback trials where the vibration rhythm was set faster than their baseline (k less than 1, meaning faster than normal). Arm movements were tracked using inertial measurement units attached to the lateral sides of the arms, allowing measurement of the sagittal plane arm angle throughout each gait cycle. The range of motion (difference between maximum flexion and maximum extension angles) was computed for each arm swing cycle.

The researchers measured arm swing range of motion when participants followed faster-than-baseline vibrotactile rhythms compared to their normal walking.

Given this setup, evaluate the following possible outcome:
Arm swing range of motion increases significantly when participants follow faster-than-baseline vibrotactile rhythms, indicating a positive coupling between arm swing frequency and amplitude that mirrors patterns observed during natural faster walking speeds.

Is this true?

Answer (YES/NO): NO